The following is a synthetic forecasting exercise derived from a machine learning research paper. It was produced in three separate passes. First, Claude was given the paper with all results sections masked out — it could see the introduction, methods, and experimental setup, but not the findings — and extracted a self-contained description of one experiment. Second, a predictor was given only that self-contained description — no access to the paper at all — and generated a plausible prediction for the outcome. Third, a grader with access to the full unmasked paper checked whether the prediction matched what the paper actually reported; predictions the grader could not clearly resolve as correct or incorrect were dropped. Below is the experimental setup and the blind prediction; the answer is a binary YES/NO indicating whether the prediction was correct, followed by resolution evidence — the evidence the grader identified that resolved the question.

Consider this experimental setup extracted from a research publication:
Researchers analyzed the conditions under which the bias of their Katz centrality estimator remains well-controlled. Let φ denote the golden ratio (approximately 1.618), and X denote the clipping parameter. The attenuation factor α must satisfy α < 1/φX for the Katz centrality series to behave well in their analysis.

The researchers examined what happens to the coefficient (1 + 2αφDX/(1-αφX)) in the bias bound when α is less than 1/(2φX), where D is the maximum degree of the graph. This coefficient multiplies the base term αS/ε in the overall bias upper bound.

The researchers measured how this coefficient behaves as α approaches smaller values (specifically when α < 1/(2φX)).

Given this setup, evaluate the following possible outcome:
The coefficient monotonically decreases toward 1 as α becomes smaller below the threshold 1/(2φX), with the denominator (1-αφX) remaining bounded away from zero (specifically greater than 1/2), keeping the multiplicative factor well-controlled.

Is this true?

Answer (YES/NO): NO